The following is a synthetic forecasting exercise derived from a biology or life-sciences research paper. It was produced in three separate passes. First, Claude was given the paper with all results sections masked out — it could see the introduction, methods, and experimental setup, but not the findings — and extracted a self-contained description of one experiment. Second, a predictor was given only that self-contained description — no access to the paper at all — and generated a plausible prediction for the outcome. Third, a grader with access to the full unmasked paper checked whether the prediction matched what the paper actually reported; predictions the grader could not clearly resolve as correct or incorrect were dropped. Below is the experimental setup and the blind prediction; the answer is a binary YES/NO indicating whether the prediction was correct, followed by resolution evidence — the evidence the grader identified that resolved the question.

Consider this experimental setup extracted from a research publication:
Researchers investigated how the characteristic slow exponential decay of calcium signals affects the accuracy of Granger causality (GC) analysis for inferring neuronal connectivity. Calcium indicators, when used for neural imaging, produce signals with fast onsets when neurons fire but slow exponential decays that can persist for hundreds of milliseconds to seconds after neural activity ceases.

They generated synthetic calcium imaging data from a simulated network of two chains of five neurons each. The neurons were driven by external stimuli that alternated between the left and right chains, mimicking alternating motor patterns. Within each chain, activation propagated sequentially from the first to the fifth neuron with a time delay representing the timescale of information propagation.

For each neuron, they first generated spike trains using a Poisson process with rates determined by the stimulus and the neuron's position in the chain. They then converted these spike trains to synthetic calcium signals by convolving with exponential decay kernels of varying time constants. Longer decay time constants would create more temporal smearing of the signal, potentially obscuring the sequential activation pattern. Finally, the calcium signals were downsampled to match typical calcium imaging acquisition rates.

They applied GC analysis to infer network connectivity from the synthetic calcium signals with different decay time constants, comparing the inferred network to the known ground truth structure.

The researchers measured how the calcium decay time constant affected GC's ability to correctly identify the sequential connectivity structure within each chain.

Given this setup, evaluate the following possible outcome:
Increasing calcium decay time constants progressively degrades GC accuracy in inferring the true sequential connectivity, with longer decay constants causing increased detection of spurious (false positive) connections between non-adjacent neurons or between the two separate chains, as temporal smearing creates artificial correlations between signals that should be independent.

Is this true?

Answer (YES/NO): YES